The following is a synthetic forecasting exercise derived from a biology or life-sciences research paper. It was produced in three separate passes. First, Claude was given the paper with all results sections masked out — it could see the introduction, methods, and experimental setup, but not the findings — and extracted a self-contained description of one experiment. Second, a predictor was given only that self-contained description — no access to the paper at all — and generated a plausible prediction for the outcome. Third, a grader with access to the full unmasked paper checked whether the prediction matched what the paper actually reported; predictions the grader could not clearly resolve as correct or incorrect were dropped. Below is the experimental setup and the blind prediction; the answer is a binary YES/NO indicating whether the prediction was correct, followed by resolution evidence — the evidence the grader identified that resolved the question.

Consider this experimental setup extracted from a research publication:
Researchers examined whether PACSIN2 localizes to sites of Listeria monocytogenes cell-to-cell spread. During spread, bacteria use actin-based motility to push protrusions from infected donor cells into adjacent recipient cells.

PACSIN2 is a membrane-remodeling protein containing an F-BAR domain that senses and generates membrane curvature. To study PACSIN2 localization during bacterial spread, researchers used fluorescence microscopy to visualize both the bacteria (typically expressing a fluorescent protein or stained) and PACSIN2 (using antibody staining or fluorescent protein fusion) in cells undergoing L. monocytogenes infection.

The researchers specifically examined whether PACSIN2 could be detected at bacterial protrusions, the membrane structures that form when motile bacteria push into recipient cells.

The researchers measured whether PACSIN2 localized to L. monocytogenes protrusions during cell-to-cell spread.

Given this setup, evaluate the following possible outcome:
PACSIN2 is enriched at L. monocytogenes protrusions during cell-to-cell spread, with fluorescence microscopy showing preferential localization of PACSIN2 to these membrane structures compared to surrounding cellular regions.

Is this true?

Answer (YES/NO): NO